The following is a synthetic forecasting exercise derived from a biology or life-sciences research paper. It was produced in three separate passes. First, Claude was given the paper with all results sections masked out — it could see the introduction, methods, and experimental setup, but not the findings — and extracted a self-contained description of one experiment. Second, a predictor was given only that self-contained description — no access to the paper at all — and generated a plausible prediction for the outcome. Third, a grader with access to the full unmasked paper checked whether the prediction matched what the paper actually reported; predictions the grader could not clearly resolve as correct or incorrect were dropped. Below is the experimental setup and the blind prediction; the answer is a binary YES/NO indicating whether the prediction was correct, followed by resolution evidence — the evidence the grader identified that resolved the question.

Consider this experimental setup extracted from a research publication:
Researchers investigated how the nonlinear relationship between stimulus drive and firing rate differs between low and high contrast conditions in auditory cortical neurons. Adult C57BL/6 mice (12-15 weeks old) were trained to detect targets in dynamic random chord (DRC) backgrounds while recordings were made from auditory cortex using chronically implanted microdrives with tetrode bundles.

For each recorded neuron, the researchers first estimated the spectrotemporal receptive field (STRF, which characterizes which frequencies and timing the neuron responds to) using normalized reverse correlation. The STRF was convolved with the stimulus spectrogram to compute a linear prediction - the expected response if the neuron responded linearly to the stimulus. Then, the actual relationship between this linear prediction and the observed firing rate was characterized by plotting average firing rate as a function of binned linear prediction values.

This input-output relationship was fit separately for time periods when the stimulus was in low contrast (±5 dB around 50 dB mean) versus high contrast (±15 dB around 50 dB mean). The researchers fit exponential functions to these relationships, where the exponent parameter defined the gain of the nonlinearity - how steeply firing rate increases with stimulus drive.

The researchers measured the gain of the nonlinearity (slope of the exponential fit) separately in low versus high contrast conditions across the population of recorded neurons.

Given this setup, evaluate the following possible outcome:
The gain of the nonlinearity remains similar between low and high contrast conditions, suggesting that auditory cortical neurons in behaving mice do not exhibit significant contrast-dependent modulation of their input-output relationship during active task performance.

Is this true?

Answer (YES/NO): NO